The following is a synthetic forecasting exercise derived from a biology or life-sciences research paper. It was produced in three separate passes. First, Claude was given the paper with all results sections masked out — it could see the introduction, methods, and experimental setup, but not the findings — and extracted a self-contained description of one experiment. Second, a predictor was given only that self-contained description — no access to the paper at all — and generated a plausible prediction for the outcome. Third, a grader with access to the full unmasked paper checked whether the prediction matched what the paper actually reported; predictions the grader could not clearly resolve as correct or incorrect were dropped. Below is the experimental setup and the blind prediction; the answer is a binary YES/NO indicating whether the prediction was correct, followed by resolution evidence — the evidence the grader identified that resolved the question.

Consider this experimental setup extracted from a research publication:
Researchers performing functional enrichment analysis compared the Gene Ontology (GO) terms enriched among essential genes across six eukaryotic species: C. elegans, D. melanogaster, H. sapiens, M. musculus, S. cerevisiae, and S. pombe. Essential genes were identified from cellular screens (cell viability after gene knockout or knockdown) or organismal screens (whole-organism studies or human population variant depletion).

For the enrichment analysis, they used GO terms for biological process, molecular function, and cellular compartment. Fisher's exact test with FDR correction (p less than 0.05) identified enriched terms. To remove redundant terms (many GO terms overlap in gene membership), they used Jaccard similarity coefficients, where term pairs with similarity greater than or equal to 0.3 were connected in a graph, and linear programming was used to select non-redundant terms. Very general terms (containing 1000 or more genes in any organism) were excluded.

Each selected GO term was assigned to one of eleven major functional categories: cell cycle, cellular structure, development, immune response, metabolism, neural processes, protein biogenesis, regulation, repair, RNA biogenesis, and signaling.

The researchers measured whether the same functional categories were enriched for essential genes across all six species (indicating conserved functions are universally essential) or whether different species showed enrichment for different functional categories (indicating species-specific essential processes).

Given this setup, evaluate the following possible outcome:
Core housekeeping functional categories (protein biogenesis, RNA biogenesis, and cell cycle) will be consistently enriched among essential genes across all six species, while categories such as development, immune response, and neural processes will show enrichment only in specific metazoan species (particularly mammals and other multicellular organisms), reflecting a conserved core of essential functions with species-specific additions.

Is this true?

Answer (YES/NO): NO